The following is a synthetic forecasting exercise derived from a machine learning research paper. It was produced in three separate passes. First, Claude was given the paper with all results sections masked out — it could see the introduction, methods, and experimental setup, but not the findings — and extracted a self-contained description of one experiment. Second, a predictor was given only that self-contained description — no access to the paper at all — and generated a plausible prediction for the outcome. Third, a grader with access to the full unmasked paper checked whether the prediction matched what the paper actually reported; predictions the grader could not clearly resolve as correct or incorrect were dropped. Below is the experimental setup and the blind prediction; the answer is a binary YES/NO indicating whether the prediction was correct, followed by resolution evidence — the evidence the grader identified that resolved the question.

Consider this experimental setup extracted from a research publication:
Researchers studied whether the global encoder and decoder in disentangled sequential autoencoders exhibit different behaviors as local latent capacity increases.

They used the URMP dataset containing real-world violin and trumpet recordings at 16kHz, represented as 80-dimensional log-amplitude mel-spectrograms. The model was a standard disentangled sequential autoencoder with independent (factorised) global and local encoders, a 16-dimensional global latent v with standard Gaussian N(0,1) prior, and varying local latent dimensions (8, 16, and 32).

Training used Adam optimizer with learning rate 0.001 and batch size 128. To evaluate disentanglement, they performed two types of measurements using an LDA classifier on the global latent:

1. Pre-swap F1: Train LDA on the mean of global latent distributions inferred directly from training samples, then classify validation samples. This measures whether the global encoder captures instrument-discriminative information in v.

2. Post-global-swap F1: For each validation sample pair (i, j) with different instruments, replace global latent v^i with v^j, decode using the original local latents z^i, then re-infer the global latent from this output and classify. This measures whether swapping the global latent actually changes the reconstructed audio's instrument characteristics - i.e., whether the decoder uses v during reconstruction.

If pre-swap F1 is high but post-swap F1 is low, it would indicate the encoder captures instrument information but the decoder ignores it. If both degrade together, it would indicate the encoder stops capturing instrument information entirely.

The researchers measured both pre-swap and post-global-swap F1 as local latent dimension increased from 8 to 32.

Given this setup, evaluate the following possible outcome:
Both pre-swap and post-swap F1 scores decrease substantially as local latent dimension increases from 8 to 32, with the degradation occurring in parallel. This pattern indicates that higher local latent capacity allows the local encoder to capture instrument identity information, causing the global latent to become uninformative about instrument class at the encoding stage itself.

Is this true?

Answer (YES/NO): NO